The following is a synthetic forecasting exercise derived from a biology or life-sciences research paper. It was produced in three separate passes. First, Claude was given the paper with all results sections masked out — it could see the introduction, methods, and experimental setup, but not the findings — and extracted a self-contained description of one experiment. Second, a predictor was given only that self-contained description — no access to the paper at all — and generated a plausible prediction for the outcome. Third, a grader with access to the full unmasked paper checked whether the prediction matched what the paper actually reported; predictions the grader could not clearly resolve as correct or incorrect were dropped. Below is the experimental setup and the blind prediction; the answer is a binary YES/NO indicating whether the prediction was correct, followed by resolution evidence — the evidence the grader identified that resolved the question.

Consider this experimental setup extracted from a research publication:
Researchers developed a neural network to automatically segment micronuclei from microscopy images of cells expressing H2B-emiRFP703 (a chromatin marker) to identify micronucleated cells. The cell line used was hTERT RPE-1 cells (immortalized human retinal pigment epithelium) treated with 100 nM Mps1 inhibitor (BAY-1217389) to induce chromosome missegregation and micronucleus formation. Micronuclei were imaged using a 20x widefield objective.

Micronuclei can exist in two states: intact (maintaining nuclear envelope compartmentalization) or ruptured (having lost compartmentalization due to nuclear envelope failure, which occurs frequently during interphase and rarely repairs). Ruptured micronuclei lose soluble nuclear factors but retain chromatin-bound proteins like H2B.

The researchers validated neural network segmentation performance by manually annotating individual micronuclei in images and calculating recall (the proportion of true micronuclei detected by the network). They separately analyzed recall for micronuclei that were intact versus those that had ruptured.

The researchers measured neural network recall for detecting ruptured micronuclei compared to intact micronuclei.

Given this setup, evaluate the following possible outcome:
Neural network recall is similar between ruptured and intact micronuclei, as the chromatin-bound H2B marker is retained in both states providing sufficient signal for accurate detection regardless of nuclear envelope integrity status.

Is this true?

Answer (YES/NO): NO